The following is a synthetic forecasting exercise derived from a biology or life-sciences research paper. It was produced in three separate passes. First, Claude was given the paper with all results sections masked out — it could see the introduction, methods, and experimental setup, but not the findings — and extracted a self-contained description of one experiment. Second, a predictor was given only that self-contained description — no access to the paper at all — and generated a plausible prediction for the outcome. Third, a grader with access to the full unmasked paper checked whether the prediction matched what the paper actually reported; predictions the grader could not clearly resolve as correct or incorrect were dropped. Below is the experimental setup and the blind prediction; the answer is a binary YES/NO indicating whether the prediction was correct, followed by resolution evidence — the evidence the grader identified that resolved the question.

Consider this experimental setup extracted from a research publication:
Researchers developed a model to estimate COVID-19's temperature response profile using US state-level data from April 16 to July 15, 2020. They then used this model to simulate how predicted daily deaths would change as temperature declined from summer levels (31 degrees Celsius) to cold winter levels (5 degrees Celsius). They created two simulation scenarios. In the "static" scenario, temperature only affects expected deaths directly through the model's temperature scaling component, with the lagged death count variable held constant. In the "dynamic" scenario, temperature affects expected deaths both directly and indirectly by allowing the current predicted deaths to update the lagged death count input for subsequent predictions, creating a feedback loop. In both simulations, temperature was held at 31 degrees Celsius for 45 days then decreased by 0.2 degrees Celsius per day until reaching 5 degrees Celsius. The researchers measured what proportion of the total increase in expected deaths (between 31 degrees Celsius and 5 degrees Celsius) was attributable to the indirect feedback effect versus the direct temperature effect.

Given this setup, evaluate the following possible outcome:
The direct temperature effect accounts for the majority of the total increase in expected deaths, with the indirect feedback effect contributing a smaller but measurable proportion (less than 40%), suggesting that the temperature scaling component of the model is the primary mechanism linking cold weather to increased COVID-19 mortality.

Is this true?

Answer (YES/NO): NO